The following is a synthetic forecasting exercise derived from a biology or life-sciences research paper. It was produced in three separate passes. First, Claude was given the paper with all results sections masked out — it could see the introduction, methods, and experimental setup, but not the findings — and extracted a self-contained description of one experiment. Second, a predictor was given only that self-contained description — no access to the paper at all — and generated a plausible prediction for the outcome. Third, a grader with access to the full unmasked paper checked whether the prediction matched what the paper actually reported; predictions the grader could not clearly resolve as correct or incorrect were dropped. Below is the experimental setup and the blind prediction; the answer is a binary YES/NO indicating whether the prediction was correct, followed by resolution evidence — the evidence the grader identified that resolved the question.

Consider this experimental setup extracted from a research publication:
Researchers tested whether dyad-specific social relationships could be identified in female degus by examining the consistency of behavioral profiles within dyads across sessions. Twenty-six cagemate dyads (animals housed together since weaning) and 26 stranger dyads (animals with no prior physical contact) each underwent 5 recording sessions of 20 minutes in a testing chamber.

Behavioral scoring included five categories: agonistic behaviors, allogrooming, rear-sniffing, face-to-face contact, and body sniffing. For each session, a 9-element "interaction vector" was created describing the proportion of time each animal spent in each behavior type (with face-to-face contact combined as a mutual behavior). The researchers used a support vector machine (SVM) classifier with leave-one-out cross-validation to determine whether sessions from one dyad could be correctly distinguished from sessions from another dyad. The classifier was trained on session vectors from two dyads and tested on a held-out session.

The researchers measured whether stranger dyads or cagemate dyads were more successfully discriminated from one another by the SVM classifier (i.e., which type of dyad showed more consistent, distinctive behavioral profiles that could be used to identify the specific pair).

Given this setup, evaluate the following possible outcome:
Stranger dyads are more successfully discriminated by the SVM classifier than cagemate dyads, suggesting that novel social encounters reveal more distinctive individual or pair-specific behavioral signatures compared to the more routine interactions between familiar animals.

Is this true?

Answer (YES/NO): YES